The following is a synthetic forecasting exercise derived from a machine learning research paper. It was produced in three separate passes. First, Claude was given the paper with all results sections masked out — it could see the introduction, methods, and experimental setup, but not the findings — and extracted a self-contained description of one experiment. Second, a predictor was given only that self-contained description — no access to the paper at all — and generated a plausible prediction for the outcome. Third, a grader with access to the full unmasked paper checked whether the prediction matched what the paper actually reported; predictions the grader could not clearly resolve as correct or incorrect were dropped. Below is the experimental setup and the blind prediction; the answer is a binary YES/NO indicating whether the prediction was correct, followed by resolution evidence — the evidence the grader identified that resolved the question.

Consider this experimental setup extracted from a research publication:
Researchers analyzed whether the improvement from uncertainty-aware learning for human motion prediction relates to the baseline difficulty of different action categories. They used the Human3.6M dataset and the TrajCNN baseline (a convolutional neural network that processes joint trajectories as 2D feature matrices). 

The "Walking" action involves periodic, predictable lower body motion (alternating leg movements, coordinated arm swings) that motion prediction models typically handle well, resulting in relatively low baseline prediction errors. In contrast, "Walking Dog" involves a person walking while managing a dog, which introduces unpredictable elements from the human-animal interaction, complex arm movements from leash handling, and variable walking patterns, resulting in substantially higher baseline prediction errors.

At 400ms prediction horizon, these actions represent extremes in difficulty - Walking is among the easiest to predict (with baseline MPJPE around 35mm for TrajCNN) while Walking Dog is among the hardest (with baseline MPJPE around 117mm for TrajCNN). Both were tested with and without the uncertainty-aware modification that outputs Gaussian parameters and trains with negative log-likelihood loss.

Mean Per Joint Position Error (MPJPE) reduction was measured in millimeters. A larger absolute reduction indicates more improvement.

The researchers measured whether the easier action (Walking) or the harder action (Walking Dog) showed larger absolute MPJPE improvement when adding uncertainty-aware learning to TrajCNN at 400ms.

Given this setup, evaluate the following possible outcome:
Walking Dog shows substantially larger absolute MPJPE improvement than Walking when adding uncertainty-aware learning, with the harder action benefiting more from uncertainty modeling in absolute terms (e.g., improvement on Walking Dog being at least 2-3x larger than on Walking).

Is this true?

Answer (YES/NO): NO